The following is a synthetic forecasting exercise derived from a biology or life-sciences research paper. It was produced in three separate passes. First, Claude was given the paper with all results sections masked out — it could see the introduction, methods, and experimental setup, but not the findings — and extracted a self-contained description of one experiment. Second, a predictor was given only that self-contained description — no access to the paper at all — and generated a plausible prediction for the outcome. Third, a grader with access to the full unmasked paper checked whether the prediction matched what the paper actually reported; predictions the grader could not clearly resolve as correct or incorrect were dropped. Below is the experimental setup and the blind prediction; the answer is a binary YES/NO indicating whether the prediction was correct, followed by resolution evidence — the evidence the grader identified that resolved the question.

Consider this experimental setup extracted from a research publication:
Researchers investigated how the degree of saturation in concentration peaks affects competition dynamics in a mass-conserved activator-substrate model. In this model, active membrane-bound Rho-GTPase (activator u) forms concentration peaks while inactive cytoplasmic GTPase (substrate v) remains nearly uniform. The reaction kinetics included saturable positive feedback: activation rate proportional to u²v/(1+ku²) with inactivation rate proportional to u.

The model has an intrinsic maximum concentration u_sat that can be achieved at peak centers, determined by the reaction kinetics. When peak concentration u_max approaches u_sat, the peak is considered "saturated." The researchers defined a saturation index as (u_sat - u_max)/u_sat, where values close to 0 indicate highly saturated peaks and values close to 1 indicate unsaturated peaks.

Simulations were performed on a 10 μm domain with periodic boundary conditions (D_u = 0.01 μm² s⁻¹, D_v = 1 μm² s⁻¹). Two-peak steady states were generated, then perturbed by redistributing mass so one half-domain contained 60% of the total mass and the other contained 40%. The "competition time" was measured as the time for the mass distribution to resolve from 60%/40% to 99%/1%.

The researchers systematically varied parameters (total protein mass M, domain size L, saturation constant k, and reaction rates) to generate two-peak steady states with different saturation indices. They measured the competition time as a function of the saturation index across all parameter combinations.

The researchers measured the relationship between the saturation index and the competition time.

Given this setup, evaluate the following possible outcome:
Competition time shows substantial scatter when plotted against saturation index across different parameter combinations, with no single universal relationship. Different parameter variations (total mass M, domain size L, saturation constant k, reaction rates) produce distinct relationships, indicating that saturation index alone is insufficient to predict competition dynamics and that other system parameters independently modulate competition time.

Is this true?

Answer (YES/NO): NO